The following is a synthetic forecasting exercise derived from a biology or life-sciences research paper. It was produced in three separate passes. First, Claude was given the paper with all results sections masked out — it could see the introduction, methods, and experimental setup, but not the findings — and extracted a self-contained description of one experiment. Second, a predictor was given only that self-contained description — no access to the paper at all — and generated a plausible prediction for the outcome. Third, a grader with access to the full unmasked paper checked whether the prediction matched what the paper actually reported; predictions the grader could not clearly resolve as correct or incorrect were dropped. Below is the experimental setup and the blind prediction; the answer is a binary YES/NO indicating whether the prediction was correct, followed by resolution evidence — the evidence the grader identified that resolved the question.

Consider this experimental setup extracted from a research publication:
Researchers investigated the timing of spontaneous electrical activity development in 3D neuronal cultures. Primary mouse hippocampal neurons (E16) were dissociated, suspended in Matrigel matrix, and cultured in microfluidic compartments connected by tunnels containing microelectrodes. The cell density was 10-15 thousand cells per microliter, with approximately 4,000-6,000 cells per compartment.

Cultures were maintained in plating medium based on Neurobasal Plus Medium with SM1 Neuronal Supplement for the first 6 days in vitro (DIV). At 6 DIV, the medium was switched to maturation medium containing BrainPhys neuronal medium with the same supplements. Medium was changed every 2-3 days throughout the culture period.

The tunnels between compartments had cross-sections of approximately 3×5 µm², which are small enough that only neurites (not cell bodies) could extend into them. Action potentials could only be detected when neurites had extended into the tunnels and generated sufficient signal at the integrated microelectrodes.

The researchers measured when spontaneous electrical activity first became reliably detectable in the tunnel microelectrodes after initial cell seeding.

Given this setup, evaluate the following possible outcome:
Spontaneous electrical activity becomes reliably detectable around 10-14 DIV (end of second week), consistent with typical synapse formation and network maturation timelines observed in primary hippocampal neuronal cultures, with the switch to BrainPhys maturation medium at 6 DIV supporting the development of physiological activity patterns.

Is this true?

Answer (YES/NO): YES